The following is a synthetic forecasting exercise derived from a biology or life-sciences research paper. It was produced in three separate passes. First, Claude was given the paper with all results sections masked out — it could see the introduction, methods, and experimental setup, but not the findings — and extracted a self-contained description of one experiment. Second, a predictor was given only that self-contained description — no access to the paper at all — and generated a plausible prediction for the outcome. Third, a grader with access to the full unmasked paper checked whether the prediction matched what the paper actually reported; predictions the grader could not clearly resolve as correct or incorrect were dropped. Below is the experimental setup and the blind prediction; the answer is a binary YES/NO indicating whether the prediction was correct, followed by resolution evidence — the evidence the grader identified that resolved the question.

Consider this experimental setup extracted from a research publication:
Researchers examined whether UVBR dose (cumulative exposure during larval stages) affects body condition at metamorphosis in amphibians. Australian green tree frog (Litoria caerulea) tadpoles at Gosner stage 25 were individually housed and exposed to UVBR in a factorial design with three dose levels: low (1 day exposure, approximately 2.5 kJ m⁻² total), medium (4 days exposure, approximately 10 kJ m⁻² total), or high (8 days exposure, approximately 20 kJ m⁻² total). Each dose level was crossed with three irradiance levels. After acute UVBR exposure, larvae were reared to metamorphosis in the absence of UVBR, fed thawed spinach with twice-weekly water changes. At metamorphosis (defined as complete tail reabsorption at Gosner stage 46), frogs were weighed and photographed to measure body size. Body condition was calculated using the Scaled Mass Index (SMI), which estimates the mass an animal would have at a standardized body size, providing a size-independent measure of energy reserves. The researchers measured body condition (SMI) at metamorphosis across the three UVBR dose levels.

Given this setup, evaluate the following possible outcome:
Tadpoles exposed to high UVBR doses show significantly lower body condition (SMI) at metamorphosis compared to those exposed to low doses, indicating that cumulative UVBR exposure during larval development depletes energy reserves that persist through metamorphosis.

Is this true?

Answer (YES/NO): NO